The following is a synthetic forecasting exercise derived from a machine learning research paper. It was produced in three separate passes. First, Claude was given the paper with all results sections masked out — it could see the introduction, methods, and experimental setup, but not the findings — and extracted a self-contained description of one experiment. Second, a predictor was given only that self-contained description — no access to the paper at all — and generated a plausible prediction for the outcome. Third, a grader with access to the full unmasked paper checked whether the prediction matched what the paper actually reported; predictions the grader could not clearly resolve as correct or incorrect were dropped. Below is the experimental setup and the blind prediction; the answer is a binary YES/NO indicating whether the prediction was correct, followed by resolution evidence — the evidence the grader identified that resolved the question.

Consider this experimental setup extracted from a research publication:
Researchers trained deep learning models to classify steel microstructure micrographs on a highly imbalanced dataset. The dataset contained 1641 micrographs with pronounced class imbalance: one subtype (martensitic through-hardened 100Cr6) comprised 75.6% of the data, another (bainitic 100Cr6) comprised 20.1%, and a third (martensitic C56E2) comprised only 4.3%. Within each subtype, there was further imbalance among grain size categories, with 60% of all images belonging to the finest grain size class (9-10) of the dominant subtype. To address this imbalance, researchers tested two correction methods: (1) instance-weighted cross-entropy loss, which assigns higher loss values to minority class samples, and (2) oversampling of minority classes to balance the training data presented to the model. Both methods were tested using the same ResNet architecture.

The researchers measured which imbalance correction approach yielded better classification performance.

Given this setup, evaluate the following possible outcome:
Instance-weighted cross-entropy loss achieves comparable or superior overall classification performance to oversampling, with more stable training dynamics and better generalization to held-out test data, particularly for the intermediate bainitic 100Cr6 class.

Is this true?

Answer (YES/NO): NO